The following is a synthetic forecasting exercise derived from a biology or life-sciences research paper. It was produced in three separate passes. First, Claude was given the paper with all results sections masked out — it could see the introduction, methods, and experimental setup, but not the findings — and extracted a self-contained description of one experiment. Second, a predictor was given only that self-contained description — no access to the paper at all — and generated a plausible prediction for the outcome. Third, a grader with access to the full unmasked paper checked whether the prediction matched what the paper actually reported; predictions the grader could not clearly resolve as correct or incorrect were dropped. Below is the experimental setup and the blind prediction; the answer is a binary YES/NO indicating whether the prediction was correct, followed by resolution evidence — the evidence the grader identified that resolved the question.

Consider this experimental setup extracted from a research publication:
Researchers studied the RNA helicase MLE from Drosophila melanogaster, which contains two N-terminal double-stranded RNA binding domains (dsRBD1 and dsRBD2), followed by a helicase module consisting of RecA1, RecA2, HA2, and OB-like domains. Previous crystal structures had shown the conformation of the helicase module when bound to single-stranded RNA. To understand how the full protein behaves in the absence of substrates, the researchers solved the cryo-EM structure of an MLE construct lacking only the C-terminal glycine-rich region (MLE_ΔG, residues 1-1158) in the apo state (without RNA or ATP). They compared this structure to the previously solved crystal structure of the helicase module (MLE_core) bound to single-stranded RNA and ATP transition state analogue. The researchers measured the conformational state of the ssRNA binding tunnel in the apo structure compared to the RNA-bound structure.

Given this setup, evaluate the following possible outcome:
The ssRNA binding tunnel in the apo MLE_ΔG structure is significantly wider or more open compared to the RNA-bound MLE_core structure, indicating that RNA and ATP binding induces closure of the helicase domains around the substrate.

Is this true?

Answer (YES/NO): NO